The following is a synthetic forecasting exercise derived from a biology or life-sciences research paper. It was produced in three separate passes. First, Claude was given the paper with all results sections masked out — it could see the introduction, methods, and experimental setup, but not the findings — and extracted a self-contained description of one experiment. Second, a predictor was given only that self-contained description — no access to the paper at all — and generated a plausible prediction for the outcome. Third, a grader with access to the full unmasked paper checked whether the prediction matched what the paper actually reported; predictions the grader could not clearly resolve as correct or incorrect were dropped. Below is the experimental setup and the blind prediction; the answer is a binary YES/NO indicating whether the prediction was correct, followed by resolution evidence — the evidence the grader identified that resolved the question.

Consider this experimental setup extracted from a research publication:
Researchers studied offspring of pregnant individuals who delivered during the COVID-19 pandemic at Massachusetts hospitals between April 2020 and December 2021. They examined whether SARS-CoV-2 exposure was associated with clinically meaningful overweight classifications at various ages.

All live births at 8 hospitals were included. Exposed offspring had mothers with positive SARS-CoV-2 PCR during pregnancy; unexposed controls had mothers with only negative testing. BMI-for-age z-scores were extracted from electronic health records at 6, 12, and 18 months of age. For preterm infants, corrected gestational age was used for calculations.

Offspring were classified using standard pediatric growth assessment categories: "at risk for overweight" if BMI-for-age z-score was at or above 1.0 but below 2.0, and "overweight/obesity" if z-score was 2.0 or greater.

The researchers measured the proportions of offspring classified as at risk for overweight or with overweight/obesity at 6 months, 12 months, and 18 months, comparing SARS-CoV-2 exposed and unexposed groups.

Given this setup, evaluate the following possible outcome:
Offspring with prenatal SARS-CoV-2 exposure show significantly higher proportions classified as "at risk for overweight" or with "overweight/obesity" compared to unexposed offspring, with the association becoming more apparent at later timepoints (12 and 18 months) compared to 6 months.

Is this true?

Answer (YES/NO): NO